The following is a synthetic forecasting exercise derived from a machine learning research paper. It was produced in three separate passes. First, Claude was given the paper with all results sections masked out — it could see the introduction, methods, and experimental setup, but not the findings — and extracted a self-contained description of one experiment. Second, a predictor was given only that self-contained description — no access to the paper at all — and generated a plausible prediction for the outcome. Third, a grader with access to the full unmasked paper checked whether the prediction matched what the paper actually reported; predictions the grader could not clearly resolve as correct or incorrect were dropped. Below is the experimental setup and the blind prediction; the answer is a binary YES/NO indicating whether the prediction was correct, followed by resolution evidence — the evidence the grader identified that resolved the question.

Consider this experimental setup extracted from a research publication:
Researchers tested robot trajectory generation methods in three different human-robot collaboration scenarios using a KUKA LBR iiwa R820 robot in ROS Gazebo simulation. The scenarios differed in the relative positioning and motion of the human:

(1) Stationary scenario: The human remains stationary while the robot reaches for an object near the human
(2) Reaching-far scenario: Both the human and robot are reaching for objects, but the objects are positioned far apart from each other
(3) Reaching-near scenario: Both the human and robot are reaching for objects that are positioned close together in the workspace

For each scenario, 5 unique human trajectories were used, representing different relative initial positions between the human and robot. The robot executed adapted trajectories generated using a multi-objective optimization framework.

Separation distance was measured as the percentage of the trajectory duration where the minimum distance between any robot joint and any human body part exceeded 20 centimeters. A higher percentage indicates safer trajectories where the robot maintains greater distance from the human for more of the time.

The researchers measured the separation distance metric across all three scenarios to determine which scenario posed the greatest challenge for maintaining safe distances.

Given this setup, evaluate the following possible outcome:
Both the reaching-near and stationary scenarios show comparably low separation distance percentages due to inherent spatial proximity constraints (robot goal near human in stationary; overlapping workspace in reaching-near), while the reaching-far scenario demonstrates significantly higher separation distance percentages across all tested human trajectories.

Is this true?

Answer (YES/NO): NO